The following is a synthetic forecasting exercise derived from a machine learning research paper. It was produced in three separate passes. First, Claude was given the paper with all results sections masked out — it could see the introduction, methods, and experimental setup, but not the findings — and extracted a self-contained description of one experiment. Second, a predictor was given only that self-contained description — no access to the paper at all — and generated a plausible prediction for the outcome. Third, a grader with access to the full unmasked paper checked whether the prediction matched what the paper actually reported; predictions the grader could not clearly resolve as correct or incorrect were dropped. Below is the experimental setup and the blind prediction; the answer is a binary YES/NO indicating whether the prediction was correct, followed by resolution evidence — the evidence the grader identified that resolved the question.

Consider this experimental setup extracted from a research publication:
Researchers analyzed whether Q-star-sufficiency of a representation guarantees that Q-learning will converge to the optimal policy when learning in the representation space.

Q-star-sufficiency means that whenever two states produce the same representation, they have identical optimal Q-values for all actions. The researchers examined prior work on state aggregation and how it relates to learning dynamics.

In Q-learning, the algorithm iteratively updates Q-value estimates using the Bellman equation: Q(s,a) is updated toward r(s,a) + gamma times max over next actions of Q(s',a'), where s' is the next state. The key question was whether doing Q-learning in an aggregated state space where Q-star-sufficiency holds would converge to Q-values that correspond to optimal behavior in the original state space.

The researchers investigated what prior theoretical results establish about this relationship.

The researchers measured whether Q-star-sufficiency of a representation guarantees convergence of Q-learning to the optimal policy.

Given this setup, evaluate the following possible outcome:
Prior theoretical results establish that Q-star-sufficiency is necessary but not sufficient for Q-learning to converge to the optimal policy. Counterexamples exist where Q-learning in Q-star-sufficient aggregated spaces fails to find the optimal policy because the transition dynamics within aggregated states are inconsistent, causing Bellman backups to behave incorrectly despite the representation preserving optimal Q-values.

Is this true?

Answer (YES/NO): NO